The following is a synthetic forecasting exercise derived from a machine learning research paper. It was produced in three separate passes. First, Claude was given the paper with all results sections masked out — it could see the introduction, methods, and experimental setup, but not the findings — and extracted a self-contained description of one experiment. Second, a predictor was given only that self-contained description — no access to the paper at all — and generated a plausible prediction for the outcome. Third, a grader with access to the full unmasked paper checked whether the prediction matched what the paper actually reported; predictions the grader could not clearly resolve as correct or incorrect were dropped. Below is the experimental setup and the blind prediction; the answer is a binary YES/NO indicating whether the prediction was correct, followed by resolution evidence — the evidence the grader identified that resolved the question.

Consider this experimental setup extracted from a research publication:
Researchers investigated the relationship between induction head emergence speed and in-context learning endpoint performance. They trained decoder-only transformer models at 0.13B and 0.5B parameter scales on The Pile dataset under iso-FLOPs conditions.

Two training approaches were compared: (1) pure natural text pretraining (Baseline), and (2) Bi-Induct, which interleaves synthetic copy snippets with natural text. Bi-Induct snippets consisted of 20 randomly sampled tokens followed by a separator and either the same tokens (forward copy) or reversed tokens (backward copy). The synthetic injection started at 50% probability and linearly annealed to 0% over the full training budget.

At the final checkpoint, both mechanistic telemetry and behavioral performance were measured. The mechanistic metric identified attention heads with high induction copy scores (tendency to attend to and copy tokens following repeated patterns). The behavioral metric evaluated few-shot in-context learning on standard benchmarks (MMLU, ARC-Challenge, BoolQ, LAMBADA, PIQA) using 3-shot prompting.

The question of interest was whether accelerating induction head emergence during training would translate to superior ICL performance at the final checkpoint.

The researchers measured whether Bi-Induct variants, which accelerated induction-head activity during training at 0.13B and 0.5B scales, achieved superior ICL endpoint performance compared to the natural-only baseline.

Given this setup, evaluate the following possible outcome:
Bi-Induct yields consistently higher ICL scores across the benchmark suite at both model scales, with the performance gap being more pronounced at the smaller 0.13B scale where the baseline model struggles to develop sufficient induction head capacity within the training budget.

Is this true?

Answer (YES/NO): NO